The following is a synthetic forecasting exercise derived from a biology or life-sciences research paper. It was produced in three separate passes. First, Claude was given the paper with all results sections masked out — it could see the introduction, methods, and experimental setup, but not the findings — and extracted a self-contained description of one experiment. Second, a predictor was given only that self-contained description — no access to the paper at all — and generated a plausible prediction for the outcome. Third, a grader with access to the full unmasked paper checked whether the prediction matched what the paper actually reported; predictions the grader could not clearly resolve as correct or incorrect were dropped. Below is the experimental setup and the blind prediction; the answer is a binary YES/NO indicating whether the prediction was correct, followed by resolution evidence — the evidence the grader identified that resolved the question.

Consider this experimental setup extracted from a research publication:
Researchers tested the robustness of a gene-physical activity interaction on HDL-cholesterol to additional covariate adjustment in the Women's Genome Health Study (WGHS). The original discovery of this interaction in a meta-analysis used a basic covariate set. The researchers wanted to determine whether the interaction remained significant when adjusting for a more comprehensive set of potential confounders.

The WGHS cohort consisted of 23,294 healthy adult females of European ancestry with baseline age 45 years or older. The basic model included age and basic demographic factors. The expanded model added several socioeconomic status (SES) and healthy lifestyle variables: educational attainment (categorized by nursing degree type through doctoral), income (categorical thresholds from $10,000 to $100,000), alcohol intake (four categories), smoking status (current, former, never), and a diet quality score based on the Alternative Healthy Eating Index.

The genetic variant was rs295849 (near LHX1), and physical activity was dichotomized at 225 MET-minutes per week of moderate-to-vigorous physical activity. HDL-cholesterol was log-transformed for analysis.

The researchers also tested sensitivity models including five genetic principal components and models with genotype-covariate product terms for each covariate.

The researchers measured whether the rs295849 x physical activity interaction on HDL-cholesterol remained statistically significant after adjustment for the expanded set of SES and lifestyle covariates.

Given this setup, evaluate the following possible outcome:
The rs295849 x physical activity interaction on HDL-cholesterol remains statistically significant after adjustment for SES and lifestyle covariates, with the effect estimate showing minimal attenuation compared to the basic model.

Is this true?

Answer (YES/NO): YES